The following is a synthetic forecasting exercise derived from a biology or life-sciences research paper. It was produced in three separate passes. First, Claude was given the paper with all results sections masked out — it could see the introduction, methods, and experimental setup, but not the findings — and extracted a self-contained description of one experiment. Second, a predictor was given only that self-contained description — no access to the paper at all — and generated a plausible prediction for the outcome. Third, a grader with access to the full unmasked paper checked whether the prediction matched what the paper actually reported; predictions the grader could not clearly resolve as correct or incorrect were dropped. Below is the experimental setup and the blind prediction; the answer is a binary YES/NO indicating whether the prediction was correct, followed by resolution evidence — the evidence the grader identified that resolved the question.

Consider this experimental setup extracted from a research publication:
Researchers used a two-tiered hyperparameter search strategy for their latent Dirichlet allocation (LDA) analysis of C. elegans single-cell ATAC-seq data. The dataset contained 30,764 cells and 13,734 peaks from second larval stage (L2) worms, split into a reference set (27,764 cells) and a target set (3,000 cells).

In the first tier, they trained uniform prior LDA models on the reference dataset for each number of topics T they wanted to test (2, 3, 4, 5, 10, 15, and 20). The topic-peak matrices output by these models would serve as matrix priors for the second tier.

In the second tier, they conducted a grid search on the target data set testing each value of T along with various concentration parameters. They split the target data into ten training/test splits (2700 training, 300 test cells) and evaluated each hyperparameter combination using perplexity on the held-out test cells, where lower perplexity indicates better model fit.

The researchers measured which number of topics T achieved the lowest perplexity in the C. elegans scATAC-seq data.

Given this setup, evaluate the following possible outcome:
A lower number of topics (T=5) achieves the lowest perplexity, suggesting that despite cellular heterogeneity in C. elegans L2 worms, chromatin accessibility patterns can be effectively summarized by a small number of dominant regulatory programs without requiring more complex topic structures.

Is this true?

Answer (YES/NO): NO